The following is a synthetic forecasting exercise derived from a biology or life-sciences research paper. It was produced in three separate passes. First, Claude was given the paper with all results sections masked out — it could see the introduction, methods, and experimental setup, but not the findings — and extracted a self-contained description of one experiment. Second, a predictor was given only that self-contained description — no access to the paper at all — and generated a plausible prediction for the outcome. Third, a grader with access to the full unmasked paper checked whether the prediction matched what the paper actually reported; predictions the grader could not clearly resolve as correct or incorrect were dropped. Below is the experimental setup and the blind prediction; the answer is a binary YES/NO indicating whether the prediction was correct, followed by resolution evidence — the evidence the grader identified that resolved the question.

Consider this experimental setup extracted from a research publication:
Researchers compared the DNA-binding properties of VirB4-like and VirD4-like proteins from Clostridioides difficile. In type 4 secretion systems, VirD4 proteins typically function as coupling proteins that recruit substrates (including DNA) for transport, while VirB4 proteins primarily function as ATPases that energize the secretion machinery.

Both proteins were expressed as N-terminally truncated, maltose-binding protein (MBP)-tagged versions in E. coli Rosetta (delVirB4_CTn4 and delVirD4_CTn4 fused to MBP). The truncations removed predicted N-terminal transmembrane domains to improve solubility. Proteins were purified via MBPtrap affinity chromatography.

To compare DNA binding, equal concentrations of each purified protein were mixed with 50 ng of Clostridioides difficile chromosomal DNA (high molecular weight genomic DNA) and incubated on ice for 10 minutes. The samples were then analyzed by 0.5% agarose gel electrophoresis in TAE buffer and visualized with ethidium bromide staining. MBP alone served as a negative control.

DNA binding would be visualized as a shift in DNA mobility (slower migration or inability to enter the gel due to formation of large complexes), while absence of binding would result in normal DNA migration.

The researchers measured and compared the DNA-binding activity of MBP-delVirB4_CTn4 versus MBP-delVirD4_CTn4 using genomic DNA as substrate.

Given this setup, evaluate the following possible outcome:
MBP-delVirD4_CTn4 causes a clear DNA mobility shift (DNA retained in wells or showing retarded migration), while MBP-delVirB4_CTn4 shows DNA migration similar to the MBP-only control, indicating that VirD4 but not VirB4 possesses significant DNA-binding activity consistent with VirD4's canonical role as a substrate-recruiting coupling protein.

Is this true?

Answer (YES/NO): YES